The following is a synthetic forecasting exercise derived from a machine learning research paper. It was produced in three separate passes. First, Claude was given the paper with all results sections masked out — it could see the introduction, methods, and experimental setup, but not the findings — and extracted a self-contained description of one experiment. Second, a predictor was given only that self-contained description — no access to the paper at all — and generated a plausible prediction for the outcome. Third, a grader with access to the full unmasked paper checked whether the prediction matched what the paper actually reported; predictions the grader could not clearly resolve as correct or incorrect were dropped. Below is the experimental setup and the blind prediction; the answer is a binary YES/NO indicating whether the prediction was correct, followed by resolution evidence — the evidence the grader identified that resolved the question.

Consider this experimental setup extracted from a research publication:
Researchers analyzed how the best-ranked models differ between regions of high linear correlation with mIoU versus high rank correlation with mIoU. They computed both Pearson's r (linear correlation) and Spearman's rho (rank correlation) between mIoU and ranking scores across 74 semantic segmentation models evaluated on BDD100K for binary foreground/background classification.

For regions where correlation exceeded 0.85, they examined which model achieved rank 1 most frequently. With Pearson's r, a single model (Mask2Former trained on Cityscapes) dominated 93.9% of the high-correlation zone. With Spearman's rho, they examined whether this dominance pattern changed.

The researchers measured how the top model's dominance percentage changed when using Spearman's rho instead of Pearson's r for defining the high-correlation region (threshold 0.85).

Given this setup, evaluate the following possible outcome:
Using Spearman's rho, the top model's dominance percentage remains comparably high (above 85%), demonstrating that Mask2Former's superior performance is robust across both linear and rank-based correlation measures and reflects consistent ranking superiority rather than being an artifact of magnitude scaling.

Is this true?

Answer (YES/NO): NO